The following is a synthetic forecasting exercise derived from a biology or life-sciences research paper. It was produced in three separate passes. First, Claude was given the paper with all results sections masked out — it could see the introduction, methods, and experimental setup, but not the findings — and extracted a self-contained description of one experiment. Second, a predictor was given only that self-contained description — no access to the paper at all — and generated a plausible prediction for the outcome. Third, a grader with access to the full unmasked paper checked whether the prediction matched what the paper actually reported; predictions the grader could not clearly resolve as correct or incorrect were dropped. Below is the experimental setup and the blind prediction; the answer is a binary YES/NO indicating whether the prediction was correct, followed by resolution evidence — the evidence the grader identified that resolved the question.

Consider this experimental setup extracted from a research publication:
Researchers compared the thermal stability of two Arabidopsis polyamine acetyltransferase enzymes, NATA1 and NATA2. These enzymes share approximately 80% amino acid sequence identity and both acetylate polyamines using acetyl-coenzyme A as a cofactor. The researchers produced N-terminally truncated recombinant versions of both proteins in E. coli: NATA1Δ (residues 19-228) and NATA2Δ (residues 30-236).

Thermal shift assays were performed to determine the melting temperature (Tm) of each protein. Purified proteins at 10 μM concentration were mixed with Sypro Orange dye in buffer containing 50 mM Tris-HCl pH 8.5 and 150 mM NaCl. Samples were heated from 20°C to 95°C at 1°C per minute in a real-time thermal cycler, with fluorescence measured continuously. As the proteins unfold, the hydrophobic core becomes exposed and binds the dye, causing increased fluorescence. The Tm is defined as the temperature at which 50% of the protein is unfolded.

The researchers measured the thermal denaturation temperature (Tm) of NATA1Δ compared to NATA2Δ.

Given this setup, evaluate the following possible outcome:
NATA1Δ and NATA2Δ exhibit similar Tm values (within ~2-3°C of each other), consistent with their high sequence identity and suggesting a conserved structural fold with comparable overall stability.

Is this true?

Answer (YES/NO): NO